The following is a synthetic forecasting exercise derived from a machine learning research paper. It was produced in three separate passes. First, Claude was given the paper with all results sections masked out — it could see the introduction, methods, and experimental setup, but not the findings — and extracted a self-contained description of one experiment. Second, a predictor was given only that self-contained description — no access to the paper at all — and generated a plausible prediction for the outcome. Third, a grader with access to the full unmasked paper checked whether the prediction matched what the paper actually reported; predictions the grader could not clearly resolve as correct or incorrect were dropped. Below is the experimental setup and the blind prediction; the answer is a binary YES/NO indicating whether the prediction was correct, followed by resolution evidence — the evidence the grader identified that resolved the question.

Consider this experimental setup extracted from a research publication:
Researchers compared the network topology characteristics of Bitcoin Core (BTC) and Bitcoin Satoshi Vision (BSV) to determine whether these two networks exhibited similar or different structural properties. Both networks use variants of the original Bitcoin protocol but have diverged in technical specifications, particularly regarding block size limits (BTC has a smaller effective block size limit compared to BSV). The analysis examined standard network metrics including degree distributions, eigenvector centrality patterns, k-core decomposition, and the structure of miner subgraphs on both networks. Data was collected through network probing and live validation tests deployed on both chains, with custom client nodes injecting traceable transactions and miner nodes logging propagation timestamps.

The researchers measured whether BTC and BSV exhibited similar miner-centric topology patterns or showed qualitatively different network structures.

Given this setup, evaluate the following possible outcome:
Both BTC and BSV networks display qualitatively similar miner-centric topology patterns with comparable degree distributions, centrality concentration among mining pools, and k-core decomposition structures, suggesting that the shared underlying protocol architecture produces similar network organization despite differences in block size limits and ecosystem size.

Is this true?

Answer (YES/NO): YES